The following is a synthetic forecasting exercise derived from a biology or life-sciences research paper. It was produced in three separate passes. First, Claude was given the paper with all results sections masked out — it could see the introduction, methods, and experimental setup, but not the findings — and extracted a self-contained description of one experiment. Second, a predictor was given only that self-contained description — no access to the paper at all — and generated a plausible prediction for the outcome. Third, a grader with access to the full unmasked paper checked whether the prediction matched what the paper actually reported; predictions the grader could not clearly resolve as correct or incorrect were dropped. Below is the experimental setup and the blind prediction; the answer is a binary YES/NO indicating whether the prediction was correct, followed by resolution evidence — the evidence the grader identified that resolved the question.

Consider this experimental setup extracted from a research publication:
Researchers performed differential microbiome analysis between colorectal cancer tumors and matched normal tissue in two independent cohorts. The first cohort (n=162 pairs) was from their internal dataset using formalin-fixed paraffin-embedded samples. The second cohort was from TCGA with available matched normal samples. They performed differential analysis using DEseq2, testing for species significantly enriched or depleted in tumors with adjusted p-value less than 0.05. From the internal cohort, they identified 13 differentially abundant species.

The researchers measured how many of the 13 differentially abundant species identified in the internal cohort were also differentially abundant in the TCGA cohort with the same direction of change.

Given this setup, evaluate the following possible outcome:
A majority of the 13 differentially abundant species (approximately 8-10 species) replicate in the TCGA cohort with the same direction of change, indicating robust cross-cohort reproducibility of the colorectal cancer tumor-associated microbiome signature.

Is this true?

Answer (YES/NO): NO